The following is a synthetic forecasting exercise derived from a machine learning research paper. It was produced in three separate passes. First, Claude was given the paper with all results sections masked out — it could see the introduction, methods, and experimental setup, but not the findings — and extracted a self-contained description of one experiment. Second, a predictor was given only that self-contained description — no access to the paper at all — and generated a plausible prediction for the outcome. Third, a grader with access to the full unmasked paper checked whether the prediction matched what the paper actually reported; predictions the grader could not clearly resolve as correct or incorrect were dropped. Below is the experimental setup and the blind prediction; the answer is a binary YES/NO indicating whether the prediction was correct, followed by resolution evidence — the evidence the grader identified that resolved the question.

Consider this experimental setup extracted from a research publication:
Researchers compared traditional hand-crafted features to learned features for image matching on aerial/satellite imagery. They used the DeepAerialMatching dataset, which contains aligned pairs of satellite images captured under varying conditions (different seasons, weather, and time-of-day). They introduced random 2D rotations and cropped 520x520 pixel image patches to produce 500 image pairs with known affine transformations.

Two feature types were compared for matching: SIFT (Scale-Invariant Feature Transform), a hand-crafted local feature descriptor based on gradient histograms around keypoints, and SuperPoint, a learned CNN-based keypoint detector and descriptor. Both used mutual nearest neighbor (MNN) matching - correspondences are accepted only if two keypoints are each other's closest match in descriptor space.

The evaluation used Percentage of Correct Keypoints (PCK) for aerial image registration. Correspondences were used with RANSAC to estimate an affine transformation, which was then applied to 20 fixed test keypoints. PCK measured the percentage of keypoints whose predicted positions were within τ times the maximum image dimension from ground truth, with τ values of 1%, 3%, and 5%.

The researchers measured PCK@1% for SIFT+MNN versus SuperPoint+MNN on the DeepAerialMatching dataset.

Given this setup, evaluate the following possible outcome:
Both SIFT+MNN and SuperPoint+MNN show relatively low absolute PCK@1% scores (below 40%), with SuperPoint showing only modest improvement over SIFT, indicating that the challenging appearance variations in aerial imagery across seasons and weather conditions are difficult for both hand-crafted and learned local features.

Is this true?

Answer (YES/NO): NO